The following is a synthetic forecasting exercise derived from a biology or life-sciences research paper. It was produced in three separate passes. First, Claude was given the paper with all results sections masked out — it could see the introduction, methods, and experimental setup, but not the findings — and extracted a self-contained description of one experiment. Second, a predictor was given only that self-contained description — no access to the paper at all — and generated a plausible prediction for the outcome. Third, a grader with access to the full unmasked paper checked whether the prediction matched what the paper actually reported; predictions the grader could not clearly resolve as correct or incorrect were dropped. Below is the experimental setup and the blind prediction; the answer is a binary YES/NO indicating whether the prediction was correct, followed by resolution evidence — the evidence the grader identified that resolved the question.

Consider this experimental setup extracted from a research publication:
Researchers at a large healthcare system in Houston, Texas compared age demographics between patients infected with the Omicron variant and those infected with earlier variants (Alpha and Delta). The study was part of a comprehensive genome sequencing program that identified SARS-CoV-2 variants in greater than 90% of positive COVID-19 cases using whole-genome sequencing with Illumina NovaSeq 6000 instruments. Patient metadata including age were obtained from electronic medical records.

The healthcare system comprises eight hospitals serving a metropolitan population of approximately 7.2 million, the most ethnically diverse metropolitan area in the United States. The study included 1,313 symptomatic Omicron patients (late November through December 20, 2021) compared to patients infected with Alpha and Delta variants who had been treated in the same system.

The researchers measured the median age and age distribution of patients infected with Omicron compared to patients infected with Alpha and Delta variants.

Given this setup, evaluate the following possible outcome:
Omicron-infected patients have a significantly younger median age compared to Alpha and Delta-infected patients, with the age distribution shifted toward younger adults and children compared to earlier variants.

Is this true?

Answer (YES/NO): NO